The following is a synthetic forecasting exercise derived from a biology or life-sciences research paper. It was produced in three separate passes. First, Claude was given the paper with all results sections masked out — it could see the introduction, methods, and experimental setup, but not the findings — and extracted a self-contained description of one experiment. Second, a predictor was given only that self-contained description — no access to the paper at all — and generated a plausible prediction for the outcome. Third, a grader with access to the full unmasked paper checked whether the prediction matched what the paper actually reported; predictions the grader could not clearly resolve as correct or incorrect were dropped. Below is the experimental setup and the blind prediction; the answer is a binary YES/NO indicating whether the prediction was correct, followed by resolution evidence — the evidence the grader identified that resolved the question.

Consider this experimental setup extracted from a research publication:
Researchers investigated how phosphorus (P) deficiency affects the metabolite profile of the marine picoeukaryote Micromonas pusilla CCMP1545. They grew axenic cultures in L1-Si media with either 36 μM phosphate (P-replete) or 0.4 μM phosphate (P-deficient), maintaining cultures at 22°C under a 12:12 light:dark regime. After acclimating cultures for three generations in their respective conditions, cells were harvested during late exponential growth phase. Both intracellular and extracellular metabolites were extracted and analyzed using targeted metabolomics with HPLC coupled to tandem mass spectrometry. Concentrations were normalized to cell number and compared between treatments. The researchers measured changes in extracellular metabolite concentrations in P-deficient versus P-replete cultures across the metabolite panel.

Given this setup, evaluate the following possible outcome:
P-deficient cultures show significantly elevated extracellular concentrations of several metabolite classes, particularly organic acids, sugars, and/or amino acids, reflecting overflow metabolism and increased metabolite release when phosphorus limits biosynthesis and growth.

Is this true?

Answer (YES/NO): NO